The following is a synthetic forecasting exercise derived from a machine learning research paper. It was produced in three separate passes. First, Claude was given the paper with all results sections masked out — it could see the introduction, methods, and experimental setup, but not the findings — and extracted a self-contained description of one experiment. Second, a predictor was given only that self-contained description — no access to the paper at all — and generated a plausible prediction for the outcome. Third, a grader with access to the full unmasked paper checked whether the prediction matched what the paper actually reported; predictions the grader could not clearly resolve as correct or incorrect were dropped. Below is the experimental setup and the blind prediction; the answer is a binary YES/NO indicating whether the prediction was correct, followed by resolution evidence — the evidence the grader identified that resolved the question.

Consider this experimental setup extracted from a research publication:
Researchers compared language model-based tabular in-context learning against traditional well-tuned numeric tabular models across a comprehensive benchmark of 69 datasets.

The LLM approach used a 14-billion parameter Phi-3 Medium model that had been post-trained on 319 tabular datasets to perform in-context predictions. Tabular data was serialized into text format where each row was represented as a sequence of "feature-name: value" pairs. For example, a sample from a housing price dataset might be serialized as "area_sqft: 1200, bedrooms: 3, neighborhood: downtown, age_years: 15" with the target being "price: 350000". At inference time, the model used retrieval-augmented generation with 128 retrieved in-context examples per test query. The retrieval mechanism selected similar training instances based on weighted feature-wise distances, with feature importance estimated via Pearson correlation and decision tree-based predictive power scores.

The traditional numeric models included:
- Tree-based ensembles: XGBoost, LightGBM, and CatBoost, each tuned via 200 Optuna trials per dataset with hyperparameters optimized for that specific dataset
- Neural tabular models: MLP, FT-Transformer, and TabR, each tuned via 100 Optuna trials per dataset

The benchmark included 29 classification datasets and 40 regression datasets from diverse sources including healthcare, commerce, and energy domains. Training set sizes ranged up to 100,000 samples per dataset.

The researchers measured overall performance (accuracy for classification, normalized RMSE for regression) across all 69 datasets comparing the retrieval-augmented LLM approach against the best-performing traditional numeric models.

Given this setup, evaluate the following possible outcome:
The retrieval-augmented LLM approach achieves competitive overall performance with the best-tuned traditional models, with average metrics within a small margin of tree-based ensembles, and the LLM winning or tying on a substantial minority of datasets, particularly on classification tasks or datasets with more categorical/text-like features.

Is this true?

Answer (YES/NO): NO